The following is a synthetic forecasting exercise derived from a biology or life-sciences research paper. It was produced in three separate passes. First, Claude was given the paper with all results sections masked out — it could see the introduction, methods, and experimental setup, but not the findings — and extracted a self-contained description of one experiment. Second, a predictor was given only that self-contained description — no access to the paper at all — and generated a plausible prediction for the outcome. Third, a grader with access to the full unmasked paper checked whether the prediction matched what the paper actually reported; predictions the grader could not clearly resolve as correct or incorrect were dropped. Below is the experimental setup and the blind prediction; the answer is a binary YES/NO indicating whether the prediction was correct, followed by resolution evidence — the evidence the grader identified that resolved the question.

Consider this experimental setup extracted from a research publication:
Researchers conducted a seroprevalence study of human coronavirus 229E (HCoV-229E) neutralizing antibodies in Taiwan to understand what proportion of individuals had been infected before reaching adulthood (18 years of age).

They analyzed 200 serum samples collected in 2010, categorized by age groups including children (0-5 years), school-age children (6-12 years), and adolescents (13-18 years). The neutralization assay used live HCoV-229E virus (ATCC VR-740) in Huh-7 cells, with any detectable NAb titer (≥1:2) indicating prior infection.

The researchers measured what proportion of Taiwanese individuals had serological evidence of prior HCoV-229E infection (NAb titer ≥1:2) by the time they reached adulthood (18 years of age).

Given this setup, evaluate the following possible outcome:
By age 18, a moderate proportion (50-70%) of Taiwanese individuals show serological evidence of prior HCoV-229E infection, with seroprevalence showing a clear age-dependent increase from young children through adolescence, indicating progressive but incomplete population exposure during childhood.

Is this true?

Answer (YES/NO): NO